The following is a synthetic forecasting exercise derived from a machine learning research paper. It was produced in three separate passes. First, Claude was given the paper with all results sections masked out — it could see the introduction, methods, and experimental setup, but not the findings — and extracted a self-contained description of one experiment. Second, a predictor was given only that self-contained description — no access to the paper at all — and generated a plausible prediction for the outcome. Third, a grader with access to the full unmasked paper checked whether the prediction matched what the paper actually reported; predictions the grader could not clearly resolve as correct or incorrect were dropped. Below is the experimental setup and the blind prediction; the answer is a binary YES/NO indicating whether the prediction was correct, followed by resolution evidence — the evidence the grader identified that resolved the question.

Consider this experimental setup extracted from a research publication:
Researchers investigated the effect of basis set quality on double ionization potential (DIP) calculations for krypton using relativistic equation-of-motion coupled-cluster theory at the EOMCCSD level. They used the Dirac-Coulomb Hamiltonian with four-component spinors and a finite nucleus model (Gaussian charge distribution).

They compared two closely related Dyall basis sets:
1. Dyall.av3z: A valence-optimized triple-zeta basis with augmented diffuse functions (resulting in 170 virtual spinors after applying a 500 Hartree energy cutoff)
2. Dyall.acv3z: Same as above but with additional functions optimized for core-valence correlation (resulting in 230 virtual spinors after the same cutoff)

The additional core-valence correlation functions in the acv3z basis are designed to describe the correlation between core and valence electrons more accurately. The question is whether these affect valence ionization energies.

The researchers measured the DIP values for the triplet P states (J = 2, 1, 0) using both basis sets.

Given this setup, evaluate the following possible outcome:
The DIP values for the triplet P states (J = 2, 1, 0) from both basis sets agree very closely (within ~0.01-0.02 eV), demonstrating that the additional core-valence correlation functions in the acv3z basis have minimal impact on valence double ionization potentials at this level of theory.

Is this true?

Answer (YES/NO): NO